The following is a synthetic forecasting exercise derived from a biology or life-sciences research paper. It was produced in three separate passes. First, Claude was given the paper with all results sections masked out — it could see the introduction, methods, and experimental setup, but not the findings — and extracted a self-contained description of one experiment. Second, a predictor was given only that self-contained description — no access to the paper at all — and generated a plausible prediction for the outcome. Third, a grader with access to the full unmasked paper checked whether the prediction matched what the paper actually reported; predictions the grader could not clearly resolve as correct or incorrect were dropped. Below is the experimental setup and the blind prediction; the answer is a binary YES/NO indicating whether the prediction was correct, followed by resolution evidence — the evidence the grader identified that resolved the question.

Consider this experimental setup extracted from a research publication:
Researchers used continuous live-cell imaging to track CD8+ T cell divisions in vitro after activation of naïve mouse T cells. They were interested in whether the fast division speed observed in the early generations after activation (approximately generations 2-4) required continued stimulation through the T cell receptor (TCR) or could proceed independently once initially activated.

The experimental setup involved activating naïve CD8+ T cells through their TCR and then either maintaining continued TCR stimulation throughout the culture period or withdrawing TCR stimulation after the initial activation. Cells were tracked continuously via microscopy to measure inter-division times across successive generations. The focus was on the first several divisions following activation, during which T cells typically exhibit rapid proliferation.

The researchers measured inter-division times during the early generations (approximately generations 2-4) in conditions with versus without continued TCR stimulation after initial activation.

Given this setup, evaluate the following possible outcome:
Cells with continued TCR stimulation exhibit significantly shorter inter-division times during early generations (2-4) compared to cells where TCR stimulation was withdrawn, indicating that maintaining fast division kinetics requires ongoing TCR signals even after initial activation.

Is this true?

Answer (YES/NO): NO